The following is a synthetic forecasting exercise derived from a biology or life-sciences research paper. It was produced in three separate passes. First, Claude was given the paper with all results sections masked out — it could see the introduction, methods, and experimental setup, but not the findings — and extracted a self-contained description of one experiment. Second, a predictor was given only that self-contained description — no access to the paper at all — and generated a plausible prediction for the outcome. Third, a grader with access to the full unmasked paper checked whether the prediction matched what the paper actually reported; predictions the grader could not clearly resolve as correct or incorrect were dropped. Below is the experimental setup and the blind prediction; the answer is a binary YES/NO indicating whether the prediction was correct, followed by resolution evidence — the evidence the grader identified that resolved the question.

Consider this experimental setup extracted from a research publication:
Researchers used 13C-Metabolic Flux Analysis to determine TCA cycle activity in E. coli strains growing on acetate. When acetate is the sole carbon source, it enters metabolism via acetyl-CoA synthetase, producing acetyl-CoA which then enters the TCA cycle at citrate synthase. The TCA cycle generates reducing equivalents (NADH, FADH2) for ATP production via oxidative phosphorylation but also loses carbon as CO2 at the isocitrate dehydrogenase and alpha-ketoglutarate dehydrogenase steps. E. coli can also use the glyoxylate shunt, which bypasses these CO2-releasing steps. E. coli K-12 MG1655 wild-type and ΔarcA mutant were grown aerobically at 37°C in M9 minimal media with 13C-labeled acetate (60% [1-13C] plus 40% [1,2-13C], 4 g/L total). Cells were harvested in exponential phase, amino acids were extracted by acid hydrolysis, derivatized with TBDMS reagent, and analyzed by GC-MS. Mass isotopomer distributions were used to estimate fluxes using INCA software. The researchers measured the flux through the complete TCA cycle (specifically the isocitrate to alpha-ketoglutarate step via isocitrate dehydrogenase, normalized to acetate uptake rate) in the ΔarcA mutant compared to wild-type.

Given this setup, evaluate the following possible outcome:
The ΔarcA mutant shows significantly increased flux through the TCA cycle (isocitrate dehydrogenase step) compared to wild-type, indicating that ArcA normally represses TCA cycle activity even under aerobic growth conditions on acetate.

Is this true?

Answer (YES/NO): NO